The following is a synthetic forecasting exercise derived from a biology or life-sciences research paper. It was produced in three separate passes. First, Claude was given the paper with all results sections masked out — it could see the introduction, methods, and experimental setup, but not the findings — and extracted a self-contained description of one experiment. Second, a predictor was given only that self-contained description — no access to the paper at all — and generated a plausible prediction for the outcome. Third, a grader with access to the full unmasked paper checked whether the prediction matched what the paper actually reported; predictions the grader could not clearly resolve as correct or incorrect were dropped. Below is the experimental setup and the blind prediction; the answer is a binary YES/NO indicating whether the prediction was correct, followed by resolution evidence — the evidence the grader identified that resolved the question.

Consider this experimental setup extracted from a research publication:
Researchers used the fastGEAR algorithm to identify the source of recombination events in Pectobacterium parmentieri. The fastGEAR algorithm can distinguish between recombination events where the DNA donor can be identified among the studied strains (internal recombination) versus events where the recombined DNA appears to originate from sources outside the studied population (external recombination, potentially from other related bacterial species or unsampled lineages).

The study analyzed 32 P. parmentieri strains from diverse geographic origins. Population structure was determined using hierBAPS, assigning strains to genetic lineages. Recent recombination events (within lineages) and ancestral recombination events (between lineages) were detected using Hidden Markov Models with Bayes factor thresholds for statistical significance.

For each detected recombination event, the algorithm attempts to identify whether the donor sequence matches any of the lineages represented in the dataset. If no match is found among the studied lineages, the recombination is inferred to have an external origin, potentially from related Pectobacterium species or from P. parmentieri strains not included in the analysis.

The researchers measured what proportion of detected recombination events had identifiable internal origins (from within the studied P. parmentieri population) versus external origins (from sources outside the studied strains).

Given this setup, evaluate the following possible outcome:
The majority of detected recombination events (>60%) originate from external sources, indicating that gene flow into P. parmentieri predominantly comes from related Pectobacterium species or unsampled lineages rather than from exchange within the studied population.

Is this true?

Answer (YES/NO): NO